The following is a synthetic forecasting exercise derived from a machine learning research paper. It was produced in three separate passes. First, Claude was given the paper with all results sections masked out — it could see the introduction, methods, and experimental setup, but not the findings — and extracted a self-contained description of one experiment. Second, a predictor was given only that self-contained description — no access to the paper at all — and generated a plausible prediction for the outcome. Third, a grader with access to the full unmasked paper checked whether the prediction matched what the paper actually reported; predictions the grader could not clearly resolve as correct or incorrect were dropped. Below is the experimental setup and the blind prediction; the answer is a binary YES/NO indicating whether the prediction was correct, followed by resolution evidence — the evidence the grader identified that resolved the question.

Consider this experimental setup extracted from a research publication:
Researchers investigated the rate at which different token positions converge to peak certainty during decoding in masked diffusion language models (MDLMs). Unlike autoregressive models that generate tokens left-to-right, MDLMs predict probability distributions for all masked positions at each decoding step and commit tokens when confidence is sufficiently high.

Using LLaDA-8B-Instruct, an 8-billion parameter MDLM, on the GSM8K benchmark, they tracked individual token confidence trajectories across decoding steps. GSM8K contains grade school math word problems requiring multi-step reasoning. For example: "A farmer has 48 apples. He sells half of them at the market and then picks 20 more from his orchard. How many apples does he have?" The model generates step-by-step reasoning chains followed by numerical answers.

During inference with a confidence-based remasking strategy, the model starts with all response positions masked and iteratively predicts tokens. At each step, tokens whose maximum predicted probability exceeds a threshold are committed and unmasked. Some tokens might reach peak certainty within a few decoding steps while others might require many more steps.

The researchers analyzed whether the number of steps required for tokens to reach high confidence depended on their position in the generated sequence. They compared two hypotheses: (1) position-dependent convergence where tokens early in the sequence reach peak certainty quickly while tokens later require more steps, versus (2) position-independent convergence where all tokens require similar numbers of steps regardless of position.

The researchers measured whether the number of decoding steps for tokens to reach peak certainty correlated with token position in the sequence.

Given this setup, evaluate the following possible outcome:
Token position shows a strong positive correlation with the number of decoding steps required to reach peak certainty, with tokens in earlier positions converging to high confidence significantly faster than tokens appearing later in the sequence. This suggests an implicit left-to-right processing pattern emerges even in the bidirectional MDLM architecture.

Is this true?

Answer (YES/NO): YES